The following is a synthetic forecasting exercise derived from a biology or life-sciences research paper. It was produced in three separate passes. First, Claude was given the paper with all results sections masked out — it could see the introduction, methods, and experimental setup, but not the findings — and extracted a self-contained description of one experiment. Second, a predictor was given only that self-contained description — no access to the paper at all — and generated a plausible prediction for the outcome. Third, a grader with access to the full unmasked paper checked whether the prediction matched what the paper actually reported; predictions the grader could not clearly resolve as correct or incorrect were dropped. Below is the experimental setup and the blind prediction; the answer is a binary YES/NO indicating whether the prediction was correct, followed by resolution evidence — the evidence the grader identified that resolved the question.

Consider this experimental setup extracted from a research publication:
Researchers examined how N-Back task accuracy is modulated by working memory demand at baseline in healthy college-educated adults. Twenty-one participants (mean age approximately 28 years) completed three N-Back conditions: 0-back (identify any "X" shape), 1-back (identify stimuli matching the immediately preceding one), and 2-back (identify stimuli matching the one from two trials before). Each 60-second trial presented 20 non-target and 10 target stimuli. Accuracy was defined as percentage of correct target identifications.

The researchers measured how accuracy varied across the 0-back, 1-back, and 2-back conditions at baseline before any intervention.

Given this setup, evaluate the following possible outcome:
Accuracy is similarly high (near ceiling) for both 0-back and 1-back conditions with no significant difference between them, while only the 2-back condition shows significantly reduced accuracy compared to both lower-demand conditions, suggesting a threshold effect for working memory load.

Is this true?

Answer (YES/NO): NO